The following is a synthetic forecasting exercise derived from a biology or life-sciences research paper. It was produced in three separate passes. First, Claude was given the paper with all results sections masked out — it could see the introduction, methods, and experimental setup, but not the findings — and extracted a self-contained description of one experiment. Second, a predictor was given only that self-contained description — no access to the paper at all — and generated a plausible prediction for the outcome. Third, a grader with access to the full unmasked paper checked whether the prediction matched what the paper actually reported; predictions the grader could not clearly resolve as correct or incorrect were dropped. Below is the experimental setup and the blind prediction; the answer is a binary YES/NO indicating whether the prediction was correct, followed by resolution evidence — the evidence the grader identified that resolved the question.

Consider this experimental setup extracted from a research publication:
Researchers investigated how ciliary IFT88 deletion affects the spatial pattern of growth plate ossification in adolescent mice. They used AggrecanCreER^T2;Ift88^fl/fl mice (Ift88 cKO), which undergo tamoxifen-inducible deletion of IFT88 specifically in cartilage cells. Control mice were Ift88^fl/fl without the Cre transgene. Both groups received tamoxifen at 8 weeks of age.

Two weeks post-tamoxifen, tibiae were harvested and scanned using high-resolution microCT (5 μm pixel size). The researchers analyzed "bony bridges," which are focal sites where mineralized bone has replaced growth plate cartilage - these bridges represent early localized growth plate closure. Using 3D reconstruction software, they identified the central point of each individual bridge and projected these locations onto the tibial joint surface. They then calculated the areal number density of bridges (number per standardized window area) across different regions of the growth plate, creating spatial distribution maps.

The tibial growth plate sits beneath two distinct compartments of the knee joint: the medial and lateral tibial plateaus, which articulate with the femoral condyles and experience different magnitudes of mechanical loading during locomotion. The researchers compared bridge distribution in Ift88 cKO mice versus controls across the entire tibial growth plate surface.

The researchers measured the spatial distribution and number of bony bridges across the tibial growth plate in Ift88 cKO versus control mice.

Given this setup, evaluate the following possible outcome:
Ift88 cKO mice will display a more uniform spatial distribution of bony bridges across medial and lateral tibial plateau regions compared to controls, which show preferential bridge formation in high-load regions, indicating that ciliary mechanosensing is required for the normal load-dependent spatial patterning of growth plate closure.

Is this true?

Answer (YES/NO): NO